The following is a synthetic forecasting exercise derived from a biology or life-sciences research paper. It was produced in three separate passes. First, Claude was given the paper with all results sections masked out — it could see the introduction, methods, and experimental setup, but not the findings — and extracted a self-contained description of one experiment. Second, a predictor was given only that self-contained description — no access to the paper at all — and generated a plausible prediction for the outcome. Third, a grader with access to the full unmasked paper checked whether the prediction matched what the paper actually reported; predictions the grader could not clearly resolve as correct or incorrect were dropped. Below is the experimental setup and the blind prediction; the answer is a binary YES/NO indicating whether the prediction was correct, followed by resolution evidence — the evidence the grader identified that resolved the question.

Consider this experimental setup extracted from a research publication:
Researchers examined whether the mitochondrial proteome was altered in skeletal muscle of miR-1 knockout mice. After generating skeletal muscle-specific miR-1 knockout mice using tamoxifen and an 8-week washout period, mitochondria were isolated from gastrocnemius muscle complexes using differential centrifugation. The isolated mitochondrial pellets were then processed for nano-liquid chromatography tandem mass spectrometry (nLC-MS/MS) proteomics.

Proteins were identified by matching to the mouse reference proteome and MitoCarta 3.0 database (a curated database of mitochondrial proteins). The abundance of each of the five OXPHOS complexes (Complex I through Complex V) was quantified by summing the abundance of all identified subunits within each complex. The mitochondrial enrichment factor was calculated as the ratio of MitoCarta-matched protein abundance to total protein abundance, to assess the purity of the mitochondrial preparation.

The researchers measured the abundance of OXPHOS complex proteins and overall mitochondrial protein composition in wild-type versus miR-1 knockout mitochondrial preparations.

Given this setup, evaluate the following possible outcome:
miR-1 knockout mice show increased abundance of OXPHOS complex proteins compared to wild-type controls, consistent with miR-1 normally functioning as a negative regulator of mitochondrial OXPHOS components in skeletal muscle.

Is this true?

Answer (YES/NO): NO